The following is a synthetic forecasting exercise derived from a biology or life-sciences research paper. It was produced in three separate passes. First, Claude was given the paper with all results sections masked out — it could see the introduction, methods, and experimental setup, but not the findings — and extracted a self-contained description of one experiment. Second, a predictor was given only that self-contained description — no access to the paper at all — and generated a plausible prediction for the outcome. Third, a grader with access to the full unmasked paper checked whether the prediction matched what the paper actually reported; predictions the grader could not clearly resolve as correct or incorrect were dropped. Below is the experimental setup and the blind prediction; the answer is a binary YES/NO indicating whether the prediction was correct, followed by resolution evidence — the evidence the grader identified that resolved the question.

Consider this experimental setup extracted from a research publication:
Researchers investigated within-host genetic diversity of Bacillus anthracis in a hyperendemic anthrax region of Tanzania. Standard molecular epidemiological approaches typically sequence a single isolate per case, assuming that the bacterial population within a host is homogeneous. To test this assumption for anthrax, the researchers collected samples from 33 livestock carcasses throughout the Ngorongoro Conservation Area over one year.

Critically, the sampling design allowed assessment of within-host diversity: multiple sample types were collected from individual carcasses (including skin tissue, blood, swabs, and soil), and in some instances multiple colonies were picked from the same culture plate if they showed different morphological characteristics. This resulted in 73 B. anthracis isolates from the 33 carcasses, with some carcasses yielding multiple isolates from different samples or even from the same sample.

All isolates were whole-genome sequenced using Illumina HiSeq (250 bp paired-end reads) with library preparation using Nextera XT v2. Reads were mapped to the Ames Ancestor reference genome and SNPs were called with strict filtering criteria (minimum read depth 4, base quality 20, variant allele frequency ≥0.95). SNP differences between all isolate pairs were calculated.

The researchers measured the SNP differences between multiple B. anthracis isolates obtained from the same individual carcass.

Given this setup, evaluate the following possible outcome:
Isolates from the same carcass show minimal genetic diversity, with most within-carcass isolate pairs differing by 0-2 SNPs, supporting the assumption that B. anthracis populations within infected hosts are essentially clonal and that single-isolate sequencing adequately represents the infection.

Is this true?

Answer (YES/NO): NO